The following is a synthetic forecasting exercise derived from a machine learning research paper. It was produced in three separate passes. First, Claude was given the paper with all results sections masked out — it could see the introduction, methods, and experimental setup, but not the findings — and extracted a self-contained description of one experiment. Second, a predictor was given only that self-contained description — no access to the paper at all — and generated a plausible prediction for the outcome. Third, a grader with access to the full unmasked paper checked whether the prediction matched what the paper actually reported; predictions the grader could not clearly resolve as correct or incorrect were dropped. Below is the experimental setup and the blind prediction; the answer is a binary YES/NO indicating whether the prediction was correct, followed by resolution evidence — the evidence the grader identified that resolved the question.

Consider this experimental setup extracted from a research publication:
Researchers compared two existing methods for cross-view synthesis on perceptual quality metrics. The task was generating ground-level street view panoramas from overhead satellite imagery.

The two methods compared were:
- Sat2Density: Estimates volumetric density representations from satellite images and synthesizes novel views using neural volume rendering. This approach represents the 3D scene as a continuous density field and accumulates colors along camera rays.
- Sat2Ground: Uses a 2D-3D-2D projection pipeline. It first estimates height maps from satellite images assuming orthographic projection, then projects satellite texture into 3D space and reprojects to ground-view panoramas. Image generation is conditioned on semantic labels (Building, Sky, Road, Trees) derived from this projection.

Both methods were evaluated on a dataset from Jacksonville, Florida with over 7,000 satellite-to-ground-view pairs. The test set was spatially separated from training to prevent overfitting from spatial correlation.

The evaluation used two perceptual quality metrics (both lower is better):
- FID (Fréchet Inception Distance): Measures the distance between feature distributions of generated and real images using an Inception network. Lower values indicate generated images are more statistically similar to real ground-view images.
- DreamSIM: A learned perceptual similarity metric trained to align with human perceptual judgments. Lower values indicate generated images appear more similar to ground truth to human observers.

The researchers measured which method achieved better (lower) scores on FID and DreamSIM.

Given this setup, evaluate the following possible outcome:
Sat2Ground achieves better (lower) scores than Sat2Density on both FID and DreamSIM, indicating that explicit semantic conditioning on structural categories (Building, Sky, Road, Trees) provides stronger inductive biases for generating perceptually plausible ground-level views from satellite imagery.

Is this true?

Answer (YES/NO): YES